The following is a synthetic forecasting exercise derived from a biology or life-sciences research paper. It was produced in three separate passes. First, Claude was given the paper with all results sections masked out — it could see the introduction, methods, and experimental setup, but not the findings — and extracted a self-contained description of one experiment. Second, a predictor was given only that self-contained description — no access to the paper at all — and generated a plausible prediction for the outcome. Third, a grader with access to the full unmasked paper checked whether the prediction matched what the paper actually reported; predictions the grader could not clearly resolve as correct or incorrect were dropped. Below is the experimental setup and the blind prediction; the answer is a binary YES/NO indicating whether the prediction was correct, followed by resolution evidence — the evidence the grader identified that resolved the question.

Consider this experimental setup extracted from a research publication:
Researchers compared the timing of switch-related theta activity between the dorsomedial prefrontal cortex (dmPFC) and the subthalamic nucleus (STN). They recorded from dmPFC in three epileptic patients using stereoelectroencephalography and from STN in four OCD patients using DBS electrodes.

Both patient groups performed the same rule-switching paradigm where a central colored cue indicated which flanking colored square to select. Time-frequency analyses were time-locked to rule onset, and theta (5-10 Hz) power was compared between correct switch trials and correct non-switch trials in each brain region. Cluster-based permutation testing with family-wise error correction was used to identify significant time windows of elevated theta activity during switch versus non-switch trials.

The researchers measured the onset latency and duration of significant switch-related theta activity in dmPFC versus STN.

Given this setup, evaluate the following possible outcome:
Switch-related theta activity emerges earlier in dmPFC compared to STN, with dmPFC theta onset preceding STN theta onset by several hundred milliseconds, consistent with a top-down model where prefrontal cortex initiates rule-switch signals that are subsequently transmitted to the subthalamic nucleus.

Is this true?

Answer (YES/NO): NO